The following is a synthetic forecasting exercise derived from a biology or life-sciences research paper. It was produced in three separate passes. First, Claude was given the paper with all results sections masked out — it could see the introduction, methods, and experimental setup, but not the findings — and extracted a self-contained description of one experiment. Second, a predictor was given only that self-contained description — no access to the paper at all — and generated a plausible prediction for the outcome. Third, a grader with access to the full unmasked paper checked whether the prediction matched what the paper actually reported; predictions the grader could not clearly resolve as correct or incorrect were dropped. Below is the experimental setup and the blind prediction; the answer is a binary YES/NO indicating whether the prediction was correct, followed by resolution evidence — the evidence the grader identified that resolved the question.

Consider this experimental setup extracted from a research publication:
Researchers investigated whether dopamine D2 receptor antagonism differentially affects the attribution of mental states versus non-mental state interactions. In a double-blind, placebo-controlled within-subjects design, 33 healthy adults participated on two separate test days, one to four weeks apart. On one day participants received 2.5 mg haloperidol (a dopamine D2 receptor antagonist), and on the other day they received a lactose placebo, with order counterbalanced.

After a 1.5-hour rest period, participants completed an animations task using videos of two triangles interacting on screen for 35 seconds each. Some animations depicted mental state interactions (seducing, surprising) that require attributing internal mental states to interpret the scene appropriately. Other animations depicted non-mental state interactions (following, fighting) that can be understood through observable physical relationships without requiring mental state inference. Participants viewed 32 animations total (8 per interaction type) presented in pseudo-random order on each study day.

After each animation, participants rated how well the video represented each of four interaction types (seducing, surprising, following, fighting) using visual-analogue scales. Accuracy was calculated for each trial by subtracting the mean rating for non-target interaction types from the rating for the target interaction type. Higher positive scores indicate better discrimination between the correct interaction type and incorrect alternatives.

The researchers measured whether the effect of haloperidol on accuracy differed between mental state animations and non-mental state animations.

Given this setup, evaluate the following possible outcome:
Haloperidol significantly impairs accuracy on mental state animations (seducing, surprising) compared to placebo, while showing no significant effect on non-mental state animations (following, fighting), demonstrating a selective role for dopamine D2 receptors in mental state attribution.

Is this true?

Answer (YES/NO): NO